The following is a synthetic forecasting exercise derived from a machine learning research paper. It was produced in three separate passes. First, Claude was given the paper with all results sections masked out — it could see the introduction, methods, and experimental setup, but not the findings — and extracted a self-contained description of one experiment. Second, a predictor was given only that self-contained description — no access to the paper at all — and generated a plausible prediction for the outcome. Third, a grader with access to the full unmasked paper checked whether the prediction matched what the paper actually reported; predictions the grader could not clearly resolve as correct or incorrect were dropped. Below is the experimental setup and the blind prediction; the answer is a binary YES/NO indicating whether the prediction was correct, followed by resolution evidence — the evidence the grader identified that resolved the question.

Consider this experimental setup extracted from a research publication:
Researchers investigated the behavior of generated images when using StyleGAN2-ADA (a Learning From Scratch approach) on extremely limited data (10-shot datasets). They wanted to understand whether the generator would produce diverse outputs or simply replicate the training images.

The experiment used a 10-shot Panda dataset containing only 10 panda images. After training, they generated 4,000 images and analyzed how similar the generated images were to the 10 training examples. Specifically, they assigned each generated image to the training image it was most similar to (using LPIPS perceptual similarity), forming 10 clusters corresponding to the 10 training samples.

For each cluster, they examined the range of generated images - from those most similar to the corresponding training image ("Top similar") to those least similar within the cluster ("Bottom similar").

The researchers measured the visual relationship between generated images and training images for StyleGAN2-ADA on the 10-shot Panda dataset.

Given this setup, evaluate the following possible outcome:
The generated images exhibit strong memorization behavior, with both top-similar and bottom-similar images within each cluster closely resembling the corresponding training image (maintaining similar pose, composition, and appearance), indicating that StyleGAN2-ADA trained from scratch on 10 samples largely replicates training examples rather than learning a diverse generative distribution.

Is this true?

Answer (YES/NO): YES